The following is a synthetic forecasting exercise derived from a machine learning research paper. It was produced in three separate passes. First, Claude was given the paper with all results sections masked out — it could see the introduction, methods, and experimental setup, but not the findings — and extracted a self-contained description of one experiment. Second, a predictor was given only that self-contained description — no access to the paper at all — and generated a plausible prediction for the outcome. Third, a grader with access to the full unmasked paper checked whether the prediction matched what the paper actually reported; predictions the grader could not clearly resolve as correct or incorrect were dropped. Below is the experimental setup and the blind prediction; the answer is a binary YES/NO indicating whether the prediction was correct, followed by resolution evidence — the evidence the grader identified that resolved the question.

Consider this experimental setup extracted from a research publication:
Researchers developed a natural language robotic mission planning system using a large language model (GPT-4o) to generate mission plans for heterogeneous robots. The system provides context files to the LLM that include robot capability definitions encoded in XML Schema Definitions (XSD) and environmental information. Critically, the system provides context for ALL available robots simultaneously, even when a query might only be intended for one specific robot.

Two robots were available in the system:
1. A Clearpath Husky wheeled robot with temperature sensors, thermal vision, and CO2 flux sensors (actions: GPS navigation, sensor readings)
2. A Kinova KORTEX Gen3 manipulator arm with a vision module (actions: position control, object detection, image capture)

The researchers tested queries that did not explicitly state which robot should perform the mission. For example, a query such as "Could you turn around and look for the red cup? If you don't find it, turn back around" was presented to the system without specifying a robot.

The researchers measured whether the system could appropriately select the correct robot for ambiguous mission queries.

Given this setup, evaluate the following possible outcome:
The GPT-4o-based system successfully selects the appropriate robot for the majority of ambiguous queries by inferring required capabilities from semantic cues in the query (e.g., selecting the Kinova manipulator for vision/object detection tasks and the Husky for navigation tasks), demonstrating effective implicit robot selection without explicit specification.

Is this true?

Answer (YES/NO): YES